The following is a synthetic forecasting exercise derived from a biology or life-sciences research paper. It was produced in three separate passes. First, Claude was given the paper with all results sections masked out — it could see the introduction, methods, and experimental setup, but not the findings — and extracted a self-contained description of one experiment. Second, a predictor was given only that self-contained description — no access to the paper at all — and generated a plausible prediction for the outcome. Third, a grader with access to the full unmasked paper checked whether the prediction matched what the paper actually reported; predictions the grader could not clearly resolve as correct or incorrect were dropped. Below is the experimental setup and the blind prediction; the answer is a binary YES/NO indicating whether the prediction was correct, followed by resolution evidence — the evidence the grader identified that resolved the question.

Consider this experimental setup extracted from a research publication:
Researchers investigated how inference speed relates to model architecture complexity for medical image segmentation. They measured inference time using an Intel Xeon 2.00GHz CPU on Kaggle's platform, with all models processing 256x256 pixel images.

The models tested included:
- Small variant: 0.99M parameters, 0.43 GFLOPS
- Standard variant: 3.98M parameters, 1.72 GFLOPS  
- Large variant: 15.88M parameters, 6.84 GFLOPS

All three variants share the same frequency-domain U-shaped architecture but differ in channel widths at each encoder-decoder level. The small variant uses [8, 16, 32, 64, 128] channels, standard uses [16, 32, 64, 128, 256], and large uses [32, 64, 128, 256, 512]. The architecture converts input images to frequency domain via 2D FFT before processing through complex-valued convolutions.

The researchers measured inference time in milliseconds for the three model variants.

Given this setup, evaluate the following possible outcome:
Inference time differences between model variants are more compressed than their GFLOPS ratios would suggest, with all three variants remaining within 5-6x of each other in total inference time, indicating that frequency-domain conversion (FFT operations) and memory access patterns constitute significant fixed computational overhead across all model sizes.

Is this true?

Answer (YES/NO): NO